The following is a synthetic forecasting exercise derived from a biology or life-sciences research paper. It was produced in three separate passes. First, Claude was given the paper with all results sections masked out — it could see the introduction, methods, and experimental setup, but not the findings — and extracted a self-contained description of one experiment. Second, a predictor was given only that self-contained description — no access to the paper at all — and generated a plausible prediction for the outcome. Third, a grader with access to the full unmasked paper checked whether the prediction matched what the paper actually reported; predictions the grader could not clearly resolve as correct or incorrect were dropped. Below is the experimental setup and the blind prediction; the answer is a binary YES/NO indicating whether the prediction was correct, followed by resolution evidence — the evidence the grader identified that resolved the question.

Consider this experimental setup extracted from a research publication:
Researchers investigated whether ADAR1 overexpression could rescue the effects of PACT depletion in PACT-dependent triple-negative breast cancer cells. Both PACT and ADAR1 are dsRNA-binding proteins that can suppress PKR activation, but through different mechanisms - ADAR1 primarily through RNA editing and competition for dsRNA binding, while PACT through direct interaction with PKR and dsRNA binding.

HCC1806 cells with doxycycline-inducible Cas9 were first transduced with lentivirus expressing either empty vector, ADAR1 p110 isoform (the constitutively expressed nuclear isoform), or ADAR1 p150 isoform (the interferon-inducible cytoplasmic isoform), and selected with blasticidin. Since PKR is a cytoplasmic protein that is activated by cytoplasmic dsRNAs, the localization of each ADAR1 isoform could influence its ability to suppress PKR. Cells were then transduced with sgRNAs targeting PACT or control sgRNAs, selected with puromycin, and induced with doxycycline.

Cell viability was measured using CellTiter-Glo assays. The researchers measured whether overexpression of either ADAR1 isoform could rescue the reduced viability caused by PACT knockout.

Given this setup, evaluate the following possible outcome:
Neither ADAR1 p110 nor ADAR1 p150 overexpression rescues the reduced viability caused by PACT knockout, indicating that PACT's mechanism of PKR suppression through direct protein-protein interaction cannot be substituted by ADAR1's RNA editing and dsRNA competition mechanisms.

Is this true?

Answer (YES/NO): NO